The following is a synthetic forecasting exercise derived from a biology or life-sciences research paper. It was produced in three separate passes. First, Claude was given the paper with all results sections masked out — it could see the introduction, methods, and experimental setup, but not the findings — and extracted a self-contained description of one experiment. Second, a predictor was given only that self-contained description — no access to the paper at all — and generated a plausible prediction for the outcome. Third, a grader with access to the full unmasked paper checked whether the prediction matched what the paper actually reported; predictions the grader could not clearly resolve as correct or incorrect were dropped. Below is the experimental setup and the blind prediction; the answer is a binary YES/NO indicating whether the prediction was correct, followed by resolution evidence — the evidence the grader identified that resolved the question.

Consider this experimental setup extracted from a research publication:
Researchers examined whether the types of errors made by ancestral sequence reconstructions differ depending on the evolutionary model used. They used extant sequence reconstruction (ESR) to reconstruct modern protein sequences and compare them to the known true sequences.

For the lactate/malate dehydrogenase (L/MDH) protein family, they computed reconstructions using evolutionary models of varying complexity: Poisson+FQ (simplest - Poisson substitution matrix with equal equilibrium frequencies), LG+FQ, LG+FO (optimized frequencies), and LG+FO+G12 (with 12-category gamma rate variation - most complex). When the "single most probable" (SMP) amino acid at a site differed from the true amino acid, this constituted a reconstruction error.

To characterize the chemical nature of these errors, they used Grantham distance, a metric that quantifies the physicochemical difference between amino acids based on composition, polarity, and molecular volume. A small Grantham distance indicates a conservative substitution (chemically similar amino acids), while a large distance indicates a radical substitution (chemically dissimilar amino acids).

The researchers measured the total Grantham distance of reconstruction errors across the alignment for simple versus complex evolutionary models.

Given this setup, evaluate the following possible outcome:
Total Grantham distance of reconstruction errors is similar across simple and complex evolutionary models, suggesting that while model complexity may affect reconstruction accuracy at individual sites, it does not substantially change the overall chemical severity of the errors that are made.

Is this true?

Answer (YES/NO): NO